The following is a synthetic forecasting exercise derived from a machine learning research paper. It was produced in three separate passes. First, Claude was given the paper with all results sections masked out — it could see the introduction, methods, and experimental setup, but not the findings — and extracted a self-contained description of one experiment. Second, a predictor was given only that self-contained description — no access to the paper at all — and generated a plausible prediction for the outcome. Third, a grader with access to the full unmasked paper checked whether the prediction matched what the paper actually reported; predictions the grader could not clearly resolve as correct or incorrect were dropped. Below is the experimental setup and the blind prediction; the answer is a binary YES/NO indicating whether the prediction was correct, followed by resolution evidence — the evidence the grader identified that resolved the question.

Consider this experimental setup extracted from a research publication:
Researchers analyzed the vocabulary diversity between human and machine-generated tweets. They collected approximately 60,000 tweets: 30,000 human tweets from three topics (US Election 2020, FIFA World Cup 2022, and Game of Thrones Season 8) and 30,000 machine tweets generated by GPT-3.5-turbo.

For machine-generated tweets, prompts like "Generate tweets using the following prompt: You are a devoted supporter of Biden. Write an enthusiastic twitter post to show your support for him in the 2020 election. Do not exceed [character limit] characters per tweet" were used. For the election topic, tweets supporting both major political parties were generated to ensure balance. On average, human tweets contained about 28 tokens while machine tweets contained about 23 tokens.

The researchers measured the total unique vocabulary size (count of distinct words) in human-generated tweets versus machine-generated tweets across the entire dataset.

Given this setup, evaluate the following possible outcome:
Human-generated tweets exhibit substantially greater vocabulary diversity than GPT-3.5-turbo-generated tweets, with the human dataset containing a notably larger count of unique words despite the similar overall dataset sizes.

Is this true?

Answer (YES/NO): YES